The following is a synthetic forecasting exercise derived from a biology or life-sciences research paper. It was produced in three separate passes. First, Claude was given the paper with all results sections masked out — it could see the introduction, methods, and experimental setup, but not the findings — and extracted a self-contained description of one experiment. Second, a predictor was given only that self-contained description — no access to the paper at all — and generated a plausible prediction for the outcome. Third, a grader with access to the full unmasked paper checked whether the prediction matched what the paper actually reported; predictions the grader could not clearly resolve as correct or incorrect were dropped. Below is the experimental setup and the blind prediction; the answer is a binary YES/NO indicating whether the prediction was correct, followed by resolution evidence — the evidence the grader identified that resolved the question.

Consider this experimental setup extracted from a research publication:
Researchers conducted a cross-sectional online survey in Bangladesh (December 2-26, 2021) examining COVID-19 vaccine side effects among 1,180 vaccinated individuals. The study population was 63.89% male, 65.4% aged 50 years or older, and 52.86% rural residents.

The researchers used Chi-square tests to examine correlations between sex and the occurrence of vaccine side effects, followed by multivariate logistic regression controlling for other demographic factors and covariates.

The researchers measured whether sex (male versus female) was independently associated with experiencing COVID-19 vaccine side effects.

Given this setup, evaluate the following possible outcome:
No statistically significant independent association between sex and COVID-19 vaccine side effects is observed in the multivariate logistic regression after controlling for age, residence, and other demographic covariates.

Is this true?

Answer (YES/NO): NO